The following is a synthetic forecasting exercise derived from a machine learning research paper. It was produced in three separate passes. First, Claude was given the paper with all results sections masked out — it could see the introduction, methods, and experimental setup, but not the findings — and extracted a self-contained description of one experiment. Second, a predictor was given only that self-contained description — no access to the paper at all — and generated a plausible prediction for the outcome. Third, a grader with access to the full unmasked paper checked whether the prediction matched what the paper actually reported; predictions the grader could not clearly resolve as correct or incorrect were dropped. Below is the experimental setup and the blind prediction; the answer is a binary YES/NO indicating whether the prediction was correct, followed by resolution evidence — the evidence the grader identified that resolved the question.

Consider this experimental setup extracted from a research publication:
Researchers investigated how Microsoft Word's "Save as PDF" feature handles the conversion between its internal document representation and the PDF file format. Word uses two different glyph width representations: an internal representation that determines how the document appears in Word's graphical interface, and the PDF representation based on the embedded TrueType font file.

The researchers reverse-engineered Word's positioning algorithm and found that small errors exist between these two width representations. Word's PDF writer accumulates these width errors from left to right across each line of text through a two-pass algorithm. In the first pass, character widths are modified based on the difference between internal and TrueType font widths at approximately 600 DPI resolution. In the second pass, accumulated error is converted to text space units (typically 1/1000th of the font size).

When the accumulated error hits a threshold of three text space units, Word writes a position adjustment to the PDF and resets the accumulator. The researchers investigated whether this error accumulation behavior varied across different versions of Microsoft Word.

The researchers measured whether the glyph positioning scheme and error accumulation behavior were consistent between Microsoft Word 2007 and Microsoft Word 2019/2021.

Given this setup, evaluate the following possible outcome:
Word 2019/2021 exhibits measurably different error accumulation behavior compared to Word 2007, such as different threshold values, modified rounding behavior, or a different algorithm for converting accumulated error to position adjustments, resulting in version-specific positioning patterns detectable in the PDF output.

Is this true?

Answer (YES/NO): YES